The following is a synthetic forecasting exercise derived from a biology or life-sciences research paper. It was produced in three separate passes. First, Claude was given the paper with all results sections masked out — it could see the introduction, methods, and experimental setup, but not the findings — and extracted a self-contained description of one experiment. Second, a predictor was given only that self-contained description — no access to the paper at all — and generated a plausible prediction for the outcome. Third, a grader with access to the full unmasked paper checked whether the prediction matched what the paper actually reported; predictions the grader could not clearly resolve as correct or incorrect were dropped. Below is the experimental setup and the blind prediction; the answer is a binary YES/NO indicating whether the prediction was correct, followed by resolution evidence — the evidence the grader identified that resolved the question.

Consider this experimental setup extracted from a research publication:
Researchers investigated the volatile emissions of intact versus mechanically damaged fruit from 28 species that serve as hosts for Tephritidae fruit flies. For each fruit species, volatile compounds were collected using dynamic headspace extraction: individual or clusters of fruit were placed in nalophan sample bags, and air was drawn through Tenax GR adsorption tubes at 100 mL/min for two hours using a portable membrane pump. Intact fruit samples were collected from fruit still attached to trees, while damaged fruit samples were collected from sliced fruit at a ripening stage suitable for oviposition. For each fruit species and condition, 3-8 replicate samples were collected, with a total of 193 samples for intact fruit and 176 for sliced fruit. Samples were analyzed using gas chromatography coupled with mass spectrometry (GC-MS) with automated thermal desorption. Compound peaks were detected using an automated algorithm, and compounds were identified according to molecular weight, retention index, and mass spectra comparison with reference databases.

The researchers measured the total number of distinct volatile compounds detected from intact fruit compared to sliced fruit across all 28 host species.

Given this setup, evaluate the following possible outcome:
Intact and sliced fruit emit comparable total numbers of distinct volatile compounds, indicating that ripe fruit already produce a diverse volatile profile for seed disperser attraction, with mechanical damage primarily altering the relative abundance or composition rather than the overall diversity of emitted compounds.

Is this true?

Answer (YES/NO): NO